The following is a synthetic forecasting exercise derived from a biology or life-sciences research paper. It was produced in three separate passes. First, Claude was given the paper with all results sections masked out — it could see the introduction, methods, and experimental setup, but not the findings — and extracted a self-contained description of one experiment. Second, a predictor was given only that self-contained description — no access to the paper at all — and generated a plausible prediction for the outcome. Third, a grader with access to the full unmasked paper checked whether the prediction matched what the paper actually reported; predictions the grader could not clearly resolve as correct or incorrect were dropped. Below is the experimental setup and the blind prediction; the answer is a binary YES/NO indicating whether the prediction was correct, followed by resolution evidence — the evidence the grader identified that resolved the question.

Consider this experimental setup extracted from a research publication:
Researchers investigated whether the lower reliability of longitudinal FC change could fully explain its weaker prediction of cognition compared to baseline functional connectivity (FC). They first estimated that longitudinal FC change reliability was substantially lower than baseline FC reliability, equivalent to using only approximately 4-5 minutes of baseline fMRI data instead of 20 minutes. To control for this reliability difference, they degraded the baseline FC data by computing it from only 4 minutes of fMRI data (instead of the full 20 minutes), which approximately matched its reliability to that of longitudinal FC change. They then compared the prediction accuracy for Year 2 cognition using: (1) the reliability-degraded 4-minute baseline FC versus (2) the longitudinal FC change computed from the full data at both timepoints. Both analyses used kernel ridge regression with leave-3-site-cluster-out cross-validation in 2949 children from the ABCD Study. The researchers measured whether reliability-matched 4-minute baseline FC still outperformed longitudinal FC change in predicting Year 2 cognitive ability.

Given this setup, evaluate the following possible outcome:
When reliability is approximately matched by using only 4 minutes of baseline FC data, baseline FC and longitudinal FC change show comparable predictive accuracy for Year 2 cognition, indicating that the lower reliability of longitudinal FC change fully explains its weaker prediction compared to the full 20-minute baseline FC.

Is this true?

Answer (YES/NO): NO